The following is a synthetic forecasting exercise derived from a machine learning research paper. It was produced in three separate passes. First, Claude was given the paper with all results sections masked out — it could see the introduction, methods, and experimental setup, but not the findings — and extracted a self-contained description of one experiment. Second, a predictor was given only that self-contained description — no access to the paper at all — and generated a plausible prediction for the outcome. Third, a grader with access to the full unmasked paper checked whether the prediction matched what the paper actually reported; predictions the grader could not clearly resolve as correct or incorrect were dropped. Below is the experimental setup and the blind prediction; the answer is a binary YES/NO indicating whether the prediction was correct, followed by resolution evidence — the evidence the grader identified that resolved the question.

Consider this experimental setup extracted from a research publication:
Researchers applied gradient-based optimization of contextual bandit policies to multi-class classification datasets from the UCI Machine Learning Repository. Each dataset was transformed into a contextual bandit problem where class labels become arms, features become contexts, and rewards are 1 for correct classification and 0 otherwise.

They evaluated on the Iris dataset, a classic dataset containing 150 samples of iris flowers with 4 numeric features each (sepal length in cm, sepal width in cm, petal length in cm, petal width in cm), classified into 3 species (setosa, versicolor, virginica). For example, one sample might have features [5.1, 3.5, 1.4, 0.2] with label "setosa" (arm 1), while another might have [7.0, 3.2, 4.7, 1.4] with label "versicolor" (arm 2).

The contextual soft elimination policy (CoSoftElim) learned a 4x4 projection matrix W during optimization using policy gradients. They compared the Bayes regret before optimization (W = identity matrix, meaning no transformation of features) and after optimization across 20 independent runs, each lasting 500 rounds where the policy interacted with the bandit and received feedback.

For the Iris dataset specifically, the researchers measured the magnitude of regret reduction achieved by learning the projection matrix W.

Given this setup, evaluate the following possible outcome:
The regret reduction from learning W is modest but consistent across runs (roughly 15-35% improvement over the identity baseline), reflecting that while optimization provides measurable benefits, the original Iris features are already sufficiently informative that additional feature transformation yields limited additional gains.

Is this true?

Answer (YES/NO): NO